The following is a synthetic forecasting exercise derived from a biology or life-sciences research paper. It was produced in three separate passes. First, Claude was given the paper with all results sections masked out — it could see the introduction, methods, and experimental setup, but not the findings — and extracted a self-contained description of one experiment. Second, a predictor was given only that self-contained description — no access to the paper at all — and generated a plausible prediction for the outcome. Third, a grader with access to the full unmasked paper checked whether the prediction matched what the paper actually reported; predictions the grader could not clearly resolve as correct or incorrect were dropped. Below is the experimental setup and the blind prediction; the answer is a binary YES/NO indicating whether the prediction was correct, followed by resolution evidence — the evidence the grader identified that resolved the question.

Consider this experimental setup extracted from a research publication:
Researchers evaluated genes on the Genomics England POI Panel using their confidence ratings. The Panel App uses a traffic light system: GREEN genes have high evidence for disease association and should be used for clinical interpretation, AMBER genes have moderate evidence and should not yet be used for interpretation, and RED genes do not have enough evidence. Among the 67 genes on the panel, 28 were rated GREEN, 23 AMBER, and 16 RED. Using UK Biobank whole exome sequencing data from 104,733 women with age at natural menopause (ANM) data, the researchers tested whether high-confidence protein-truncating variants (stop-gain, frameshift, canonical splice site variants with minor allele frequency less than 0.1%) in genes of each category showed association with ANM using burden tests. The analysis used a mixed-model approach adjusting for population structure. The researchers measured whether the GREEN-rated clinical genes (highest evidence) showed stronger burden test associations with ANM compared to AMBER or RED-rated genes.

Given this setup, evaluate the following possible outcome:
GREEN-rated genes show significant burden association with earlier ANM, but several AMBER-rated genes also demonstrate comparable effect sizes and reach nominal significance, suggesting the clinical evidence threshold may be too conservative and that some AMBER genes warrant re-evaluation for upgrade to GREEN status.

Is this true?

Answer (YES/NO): NO